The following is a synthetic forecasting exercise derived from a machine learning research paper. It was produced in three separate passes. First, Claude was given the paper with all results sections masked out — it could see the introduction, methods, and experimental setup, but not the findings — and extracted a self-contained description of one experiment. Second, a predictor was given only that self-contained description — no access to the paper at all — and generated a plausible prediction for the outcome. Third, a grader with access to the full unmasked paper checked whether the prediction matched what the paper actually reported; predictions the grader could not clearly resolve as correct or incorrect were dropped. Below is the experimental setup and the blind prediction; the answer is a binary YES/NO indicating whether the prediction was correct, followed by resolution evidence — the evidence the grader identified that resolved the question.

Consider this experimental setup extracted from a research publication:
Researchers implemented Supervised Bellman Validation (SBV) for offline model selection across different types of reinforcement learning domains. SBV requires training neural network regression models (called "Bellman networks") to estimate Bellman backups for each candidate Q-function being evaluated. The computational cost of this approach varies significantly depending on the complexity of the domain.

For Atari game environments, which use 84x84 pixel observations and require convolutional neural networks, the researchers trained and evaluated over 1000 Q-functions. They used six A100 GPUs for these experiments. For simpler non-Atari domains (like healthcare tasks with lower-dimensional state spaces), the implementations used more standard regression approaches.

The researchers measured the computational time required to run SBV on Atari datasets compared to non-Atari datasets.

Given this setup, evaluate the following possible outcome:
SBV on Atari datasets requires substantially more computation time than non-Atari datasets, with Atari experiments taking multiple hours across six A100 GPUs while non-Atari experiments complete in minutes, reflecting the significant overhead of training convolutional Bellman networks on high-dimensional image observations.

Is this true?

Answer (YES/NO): NO